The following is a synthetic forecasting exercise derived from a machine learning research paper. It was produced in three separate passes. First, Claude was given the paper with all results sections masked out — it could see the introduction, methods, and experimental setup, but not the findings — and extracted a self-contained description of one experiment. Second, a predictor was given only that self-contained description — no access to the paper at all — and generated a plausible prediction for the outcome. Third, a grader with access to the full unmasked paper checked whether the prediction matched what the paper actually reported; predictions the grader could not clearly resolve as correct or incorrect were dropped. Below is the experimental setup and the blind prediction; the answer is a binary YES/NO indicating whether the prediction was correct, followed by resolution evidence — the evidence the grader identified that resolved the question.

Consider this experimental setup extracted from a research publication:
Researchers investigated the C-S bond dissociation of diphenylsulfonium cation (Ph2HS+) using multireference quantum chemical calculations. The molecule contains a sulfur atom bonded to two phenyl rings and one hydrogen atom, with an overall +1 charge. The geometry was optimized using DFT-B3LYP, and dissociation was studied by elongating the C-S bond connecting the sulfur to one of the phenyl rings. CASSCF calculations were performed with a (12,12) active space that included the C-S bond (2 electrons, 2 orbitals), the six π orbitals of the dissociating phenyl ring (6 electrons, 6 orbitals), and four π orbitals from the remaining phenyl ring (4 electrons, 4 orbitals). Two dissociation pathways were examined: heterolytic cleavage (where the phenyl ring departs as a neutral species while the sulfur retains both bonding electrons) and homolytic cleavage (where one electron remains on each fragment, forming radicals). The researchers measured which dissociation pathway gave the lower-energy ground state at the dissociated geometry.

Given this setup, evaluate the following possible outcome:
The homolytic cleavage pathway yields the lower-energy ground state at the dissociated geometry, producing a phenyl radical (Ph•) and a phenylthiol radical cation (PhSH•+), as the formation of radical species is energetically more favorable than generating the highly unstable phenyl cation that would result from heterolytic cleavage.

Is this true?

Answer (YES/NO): YES